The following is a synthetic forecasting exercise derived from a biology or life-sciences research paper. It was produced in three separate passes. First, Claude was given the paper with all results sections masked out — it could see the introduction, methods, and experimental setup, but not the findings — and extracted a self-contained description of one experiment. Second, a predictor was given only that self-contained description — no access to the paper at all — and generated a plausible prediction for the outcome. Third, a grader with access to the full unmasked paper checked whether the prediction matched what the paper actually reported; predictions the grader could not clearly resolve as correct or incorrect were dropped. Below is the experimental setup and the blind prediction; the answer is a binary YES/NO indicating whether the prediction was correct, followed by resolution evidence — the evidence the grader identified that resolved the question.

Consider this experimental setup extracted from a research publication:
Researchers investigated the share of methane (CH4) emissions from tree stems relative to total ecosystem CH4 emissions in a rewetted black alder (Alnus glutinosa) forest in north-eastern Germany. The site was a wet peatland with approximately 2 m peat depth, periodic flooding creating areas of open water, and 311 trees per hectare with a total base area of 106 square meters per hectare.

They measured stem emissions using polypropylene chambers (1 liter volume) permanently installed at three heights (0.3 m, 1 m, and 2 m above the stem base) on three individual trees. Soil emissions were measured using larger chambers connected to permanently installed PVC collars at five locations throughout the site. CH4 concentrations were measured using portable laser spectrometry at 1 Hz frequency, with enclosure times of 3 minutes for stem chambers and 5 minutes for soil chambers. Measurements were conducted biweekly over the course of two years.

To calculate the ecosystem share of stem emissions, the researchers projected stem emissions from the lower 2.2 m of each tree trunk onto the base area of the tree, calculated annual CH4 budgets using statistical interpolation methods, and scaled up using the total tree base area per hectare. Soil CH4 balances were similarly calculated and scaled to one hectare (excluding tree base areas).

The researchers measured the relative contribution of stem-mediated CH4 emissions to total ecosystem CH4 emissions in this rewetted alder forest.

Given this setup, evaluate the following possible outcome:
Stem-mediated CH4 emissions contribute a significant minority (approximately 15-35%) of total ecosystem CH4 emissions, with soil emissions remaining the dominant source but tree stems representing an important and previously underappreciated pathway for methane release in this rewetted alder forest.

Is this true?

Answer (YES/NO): NO